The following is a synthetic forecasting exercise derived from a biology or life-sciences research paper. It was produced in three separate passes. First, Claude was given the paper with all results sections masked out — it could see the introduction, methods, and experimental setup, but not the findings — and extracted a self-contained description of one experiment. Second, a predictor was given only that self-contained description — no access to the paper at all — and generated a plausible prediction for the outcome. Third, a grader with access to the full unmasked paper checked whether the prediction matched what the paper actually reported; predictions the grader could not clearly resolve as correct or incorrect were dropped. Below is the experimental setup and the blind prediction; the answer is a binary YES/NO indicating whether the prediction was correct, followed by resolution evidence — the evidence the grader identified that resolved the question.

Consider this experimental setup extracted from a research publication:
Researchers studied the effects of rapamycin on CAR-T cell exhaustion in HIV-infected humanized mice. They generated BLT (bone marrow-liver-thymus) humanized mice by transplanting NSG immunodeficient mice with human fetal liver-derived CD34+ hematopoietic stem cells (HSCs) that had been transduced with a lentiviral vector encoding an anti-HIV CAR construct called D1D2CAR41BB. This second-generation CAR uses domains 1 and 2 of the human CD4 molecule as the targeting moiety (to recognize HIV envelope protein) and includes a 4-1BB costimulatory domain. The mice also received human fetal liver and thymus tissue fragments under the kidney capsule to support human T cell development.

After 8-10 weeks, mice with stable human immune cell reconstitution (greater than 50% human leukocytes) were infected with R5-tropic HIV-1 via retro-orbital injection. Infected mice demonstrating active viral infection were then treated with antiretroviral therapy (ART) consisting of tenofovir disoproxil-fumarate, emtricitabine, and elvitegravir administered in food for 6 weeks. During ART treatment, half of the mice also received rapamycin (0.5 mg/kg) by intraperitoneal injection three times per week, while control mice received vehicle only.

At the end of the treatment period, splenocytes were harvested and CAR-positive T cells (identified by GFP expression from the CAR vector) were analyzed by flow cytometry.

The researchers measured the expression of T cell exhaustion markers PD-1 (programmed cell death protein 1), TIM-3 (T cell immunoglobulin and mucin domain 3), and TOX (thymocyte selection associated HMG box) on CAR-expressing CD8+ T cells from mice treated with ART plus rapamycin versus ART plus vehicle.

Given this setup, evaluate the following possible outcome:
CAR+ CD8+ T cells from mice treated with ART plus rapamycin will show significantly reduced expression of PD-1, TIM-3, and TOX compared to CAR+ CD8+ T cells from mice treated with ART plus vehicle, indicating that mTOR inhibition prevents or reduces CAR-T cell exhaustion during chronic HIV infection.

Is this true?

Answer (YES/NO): YES